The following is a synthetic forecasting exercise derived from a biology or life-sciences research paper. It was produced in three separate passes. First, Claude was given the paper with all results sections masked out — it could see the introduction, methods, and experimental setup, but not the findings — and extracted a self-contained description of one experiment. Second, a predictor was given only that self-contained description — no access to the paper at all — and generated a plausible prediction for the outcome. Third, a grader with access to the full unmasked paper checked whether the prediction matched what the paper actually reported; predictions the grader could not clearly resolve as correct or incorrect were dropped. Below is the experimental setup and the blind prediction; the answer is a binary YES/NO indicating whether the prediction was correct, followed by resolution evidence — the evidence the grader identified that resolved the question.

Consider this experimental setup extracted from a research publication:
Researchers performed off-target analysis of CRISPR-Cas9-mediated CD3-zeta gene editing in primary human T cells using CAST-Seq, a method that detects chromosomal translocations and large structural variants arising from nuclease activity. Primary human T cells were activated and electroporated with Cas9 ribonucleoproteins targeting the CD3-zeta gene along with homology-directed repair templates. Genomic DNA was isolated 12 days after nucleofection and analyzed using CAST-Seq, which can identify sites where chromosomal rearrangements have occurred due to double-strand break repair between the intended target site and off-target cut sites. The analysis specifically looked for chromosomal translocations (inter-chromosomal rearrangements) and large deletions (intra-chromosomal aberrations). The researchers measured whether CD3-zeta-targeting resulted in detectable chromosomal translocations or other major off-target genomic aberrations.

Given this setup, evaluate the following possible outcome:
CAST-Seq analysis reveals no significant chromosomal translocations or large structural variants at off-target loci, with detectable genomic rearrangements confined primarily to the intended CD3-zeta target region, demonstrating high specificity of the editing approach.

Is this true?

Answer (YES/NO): YES